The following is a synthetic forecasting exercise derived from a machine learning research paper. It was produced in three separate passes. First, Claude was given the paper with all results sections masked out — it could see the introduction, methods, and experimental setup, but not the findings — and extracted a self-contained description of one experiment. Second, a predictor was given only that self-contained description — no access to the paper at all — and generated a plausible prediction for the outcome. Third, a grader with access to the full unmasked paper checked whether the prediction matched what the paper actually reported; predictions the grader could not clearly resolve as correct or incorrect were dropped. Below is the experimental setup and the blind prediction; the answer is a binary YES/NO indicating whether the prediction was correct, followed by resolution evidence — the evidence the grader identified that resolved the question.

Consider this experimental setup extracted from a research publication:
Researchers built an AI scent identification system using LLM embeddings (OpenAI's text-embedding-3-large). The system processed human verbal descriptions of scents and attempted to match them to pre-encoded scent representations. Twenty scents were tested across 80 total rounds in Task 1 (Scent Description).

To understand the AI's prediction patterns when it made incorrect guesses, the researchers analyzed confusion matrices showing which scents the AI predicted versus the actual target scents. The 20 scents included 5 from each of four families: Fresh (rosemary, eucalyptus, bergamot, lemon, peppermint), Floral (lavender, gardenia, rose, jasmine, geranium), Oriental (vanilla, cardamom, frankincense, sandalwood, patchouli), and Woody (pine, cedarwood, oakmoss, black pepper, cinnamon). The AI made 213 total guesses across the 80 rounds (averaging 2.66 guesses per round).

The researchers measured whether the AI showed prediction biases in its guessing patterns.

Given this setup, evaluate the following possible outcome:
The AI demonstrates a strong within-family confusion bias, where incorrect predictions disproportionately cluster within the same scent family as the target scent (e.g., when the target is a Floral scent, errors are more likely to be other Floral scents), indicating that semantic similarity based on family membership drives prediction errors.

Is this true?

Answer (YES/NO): NO